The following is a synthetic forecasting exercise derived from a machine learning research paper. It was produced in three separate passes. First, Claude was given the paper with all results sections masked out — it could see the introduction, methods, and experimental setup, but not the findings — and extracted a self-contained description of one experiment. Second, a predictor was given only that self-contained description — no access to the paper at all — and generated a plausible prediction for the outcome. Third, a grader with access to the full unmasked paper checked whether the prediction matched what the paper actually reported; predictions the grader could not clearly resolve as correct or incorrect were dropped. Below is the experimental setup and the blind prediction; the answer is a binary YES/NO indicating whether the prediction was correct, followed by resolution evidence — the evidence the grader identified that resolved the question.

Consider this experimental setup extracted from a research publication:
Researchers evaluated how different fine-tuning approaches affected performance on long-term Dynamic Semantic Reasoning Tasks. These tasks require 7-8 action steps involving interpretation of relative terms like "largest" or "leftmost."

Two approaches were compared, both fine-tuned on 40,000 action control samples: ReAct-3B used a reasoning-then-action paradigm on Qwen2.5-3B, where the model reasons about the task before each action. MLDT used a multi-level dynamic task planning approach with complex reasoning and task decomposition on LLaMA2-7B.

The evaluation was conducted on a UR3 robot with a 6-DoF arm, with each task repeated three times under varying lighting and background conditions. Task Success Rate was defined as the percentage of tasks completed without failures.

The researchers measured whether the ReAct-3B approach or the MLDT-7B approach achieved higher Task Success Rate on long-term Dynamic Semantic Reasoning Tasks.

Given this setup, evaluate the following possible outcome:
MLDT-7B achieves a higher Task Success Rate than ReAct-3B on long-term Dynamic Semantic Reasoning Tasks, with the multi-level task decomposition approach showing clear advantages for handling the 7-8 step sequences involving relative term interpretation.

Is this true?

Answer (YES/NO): NO